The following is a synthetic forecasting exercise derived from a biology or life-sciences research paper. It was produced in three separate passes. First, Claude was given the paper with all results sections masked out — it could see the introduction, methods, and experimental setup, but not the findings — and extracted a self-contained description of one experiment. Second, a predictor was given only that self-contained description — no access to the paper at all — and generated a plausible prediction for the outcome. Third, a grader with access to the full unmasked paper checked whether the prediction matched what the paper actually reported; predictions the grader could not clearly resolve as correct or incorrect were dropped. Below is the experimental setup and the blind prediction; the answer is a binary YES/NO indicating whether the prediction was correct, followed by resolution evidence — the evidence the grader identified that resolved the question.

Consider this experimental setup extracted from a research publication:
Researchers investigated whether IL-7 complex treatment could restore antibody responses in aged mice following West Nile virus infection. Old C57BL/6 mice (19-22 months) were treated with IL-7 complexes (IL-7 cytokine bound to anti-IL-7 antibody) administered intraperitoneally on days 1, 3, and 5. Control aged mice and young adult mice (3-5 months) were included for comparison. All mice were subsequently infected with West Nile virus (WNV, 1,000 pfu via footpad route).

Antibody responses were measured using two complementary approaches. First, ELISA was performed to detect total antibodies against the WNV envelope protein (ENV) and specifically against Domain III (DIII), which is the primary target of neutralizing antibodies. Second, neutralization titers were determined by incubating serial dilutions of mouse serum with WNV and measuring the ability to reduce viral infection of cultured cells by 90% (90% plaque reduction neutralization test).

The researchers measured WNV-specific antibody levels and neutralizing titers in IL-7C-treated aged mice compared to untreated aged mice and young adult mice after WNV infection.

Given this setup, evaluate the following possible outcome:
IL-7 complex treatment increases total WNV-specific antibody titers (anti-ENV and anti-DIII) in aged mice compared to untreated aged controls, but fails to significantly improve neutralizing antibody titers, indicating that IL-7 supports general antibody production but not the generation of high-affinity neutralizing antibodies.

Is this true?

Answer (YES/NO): NO